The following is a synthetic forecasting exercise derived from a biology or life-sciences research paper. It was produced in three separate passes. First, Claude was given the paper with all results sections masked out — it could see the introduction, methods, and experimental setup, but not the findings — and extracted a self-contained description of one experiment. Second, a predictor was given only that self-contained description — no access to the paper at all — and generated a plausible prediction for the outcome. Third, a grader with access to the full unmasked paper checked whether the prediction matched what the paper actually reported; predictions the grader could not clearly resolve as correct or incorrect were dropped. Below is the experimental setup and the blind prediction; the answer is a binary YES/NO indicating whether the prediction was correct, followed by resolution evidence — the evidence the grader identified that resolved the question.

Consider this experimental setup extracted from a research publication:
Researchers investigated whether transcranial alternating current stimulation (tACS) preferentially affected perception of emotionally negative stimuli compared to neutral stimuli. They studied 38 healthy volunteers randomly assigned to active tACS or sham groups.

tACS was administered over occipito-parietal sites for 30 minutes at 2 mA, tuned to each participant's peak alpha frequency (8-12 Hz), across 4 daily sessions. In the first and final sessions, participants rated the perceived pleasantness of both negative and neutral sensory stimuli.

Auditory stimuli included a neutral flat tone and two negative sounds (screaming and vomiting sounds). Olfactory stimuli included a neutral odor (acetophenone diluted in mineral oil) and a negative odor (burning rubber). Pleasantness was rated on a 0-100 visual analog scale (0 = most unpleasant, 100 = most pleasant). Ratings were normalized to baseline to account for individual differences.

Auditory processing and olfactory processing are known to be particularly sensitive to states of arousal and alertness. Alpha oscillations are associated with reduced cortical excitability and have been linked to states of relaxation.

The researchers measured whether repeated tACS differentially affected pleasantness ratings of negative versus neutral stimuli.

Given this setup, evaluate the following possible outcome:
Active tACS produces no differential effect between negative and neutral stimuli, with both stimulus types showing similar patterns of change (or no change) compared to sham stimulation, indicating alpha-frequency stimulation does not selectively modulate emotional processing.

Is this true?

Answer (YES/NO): NO